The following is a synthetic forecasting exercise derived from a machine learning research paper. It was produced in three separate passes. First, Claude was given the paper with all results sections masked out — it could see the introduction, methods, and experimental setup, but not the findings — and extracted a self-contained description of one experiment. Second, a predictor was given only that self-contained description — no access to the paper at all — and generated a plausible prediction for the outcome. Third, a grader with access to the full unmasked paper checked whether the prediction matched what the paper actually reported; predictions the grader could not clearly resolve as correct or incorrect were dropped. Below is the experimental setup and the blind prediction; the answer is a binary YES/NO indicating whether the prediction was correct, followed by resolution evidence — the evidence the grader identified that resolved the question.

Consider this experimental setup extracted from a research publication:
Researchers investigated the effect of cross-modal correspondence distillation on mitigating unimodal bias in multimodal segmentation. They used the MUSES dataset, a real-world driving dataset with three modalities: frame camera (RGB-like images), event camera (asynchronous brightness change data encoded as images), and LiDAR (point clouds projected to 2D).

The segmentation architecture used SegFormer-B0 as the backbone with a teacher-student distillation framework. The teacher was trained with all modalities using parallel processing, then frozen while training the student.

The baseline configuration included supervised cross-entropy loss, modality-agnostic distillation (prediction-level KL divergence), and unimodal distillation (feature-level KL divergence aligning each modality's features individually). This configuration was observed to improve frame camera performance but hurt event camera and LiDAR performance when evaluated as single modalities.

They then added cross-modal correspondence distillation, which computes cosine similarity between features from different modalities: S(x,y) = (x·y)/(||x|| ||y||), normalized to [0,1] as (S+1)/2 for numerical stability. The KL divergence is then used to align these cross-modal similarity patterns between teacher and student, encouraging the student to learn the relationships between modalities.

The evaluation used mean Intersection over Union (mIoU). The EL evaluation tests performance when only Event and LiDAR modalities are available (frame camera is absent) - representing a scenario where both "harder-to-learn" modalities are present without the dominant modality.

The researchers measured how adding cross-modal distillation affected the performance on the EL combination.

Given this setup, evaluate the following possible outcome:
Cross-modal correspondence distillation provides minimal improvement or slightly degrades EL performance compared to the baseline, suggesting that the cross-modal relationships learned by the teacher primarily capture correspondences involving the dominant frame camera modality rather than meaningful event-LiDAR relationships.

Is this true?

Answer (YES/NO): NO